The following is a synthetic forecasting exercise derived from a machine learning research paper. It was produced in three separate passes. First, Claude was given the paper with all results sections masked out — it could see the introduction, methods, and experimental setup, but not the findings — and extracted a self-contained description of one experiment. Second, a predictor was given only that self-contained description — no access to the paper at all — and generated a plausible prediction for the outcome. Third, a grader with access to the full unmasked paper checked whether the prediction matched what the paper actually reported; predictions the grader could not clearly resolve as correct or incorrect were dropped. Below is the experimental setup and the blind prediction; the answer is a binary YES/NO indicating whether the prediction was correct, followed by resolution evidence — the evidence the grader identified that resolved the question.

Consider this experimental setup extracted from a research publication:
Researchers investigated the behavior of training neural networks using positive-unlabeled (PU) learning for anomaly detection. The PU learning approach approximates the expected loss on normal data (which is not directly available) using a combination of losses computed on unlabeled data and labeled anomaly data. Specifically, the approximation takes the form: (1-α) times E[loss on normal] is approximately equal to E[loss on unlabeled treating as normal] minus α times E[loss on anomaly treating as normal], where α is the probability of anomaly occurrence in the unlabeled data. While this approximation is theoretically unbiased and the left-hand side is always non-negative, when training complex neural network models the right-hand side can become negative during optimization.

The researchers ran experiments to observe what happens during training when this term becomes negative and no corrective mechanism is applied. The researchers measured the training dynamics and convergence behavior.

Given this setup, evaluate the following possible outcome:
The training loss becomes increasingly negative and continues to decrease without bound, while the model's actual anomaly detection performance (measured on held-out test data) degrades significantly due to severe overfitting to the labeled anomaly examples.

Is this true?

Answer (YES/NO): NO